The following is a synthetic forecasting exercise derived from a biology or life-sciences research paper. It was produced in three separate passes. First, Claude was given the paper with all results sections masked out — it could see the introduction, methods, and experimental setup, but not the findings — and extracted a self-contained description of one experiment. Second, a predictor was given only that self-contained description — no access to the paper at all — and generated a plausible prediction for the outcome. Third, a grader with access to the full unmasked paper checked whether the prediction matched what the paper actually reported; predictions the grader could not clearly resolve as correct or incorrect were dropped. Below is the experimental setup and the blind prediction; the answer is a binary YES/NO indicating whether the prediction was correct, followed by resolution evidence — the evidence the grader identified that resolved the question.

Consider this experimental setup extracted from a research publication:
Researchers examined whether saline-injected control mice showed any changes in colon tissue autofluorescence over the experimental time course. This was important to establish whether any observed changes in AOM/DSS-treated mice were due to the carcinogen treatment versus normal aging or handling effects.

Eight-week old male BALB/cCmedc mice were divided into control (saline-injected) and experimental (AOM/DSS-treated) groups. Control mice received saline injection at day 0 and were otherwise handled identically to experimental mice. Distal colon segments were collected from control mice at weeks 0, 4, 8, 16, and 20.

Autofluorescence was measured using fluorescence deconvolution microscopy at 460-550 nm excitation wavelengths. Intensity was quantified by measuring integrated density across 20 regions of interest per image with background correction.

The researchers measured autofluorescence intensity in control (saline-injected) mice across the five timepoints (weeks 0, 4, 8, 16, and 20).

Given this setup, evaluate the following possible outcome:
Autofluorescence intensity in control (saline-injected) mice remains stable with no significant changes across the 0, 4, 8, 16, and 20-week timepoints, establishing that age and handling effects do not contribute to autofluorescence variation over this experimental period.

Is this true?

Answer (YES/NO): YES